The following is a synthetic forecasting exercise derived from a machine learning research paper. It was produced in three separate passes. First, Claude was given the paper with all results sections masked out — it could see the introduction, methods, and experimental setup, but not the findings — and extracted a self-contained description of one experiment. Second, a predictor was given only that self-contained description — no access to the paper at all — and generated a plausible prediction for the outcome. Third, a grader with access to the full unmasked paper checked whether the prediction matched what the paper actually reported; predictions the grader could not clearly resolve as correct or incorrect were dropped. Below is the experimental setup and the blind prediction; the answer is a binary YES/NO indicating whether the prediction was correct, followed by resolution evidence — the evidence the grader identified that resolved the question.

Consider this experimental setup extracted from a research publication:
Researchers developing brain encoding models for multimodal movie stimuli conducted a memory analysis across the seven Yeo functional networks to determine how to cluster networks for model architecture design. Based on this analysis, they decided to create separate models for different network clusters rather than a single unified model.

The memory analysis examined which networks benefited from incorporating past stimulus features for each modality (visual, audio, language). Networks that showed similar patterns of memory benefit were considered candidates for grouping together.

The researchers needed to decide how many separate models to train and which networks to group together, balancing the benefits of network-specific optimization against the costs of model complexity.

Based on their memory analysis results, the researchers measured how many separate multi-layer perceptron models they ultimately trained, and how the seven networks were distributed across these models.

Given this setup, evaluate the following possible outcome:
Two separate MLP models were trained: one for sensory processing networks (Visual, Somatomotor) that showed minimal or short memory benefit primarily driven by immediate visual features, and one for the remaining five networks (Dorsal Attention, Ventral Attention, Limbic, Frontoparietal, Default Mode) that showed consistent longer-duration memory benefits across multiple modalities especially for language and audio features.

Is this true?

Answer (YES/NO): NO